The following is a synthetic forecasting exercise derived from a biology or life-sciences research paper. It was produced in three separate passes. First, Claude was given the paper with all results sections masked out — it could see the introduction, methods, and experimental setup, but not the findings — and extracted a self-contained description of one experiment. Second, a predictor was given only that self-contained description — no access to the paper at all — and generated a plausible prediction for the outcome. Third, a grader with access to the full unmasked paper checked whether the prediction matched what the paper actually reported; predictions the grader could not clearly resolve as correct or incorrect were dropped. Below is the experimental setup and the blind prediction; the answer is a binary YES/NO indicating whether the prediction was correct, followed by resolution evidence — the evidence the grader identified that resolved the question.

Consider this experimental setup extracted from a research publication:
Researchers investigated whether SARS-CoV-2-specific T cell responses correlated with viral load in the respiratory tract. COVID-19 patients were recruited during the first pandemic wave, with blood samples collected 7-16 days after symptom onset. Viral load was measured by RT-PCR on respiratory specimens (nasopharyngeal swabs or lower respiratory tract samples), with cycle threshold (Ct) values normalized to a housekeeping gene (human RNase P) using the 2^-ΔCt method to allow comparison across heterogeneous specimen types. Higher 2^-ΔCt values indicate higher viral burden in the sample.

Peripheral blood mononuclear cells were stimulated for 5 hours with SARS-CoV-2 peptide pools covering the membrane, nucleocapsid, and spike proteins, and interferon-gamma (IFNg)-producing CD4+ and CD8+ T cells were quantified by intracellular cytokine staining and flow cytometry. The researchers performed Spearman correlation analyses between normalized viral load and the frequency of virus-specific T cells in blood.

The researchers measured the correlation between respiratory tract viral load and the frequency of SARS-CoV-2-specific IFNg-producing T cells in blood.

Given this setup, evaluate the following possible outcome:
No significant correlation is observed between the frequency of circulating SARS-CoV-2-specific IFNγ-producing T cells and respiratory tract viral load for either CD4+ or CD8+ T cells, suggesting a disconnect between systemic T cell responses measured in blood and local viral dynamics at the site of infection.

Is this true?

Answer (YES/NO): NO